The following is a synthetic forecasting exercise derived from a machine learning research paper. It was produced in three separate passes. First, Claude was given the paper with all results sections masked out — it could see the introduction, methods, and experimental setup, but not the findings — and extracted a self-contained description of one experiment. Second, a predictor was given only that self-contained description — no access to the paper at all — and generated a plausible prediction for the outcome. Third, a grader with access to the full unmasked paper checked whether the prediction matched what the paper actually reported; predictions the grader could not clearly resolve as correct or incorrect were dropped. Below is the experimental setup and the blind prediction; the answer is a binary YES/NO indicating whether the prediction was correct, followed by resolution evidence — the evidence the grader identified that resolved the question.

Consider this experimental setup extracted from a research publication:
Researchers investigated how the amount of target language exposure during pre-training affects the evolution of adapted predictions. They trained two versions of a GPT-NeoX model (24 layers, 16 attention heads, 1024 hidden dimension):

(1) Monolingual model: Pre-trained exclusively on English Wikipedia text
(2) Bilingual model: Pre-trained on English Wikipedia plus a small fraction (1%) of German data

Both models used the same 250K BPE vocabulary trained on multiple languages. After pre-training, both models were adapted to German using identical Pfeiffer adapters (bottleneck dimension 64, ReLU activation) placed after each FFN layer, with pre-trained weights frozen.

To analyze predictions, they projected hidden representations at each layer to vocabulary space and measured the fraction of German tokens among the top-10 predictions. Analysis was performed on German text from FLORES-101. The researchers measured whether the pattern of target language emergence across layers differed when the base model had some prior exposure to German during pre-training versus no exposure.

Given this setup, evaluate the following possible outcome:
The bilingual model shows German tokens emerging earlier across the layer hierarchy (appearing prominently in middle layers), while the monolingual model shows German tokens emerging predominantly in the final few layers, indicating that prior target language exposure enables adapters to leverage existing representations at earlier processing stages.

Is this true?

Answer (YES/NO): NO